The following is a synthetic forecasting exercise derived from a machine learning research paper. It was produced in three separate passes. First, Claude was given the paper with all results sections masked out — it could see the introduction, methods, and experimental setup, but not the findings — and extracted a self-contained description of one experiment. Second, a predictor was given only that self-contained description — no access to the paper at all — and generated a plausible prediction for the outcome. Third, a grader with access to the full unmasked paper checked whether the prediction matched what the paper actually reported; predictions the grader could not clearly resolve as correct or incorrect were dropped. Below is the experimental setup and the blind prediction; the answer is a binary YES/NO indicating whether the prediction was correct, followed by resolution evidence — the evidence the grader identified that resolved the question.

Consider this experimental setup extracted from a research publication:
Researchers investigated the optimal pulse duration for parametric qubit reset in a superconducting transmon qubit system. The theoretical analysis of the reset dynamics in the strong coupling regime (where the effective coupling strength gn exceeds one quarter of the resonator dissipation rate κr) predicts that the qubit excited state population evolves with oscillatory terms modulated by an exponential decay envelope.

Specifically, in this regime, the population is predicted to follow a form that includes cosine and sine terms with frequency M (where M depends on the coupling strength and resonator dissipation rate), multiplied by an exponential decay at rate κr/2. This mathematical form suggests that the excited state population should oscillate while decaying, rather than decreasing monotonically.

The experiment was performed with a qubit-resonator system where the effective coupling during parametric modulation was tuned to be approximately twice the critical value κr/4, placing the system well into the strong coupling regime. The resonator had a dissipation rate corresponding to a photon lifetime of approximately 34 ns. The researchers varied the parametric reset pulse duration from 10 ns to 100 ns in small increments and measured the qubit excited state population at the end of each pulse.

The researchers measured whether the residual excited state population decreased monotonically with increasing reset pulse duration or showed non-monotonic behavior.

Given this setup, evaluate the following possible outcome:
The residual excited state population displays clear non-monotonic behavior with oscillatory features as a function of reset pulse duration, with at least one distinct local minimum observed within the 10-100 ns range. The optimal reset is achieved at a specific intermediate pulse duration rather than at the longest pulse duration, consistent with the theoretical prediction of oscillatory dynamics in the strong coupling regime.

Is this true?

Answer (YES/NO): YES